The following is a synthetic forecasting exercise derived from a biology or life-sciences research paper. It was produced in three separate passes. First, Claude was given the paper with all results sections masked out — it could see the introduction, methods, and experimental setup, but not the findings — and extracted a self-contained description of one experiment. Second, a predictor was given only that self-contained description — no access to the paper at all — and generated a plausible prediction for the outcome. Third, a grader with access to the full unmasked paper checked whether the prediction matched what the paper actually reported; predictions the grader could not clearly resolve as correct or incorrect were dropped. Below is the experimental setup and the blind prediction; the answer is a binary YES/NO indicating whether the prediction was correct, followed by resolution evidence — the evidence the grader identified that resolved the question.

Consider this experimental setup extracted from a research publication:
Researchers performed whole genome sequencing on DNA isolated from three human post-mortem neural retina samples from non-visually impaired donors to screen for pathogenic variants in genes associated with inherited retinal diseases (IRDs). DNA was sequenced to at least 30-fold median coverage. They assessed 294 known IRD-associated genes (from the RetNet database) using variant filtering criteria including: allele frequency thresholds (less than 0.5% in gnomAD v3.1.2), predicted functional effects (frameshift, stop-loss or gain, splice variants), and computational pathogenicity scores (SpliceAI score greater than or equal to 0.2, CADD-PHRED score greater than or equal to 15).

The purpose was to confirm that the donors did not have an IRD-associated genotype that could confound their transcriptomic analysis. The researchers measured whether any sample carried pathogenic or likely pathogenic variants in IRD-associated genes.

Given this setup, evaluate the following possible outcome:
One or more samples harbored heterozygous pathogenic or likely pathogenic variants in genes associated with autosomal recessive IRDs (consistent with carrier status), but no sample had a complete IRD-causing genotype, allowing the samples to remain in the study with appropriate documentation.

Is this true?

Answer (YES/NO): YES